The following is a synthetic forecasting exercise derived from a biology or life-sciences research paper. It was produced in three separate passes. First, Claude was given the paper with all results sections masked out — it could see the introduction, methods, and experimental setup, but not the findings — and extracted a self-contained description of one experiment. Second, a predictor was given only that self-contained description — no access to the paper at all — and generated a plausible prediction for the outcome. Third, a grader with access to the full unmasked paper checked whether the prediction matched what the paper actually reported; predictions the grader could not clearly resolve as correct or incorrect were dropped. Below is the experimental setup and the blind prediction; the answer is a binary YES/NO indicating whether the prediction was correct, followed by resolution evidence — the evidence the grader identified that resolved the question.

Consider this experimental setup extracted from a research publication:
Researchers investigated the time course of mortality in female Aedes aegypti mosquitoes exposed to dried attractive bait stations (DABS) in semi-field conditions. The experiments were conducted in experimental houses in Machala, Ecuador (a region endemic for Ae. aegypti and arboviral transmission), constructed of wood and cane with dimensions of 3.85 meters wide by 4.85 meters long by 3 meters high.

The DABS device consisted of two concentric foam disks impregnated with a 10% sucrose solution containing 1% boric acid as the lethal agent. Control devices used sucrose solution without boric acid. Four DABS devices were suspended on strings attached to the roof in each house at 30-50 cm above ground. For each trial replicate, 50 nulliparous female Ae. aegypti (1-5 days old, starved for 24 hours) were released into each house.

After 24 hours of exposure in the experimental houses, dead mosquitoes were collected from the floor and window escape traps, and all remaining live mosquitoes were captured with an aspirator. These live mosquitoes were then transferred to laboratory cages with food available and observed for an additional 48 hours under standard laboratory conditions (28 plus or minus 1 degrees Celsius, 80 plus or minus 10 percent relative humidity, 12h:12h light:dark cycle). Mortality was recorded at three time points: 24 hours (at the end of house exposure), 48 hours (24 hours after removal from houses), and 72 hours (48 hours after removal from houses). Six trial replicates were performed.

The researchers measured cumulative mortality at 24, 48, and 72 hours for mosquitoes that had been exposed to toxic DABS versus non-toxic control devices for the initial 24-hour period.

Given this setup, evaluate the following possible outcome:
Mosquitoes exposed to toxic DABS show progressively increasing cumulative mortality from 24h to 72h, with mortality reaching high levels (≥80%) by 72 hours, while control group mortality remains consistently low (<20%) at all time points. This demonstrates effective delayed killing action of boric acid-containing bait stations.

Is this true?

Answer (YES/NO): NO